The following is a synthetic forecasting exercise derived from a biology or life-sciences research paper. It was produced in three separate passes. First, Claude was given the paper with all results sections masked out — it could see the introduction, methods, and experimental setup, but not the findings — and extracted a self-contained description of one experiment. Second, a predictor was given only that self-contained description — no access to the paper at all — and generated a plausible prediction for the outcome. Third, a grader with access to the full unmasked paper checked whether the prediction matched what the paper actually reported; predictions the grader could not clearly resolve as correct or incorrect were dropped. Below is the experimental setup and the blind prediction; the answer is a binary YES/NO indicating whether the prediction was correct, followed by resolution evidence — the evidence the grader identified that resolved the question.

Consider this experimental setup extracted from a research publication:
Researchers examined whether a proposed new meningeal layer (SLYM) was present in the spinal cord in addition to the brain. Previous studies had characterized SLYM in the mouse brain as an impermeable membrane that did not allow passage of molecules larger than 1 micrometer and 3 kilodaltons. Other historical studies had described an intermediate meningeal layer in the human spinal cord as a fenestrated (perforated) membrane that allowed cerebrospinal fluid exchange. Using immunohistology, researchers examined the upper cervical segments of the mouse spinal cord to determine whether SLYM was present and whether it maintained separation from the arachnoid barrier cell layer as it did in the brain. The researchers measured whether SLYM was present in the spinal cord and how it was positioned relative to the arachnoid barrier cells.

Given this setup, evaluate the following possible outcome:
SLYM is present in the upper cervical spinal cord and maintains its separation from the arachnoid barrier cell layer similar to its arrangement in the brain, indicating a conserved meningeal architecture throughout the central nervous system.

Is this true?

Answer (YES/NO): NO